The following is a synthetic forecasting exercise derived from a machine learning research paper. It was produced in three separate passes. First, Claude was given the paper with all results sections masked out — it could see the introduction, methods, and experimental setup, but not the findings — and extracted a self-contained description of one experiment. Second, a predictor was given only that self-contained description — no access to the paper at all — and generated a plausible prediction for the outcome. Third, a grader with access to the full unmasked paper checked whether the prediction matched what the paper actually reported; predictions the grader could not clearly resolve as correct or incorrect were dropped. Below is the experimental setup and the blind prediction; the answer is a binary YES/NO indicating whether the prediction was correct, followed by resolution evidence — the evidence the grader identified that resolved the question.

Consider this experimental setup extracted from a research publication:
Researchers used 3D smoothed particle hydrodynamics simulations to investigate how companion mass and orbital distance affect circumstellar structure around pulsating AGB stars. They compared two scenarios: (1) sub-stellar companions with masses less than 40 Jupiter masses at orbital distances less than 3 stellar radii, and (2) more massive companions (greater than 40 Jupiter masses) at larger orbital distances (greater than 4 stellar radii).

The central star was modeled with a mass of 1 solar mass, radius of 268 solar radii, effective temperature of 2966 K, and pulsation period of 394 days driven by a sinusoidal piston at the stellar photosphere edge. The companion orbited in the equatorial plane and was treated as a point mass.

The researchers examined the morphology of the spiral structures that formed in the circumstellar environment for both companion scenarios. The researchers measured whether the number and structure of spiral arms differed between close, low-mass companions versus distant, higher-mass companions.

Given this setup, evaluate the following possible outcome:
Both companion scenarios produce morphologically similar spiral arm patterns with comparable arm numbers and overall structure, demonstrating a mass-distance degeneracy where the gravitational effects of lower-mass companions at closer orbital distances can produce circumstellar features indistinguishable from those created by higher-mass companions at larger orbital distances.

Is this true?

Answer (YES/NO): NO